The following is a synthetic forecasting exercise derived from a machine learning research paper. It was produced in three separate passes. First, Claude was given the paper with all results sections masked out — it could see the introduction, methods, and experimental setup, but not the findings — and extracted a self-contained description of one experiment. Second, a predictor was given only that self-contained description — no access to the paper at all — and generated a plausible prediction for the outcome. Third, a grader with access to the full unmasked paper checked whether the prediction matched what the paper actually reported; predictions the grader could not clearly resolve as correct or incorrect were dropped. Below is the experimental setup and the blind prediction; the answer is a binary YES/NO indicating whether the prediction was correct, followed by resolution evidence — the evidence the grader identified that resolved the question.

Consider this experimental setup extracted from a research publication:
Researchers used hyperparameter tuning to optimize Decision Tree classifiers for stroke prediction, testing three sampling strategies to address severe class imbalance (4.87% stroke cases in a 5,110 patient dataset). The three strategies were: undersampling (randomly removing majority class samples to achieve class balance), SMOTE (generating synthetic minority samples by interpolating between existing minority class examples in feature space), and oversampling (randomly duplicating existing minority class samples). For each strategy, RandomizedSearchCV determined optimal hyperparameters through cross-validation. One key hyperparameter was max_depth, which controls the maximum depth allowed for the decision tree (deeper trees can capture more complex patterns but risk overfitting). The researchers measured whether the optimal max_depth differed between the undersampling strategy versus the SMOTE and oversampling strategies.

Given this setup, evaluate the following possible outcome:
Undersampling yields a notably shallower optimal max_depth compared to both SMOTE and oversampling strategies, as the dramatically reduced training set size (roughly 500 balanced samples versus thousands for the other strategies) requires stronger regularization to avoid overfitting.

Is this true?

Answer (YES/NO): YES